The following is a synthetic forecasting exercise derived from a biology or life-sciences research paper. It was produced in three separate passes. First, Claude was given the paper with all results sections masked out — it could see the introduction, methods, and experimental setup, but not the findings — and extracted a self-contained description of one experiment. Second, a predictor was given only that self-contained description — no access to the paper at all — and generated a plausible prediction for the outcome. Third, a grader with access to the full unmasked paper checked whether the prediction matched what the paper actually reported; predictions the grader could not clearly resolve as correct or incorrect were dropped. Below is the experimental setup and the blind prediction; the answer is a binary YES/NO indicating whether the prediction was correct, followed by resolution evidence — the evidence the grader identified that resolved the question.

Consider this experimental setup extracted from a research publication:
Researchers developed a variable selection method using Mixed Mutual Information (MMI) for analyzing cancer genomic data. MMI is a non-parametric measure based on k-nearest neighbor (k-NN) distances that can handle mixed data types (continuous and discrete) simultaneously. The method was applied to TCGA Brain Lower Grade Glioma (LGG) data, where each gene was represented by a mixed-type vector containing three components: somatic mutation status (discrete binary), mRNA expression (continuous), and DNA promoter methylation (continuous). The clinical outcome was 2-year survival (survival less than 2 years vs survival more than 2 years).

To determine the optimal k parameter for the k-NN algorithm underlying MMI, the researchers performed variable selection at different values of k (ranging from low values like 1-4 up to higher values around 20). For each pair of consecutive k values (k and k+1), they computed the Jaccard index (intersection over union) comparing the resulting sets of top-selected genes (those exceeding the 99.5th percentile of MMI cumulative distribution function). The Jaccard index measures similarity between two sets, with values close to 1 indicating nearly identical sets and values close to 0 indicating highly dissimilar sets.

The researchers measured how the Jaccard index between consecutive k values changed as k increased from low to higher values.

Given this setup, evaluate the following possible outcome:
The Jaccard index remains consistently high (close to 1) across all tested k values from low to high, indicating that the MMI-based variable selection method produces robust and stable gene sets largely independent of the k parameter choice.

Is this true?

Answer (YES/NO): NO